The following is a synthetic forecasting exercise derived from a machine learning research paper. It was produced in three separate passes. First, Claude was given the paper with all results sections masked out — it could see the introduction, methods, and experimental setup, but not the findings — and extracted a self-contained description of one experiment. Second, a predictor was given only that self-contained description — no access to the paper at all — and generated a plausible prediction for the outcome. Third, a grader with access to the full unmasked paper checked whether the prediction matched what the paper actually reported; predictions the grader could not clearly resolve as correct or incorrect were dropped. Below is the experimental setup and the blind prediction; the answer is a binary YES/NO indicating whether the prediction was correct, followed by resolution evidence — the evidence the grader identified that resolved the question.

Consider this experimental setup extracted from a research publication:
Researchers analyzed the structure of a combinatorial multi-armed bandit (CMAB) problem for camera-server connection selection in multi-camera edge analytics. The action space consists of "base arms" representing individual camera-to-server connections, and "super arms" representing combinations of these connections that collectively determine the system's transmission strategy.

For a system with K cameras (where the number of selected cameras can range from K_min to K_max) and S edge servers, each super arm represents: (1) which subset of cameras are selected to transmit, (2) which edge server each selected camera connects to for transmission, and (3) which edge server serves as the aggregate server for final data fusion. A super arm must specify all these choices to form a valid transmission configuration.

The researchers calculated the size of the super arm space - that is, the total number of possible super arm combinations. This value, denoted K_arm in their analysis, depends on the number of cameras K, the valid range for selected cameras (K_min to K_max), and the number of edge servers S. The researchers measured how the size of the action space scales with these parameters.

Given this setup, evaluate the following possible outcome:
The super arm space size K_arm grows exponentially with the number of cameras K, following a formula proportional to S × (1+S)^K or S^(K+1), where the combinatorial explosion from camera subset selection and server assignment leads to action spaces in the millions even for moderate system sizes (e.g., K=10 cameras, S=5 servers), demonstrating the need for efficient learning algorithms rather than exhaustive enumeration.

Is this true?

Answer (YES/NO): NO